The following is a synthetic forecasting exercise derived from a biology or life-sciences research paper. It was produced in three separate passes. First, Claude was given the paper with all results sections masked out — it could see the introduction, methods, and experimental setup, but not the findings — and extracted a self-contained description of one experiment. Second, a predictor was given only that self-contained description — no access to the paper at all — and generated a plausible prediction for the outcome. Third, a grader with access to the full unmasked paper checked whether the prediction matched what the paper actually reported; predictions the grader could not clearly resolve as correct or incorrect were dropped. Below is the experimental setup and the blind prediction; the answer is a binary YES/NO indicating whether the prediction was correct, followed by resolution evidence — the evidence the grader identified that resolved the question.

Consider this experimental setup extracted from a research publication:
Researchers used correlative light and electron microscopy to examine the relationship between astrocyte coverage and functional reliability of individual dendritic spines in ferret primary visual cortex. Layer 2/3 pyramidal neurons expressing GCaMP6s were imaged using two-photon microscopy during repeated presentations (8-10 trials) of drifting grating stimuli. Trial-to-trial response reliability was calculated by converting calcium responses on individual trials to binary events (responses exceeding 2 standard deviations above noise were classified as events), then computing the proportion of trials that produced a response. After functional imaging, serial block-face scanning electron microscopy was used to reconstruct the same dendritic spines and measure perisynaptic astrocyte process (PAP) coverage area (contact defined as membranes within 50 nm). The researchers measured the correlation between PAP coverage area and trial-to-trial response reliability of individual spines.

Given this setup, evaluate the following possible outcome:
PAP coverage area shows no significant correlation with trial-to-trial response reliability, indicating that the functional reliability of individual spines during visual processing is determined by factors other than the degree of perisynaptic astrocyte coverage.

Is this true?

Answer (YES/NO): NO